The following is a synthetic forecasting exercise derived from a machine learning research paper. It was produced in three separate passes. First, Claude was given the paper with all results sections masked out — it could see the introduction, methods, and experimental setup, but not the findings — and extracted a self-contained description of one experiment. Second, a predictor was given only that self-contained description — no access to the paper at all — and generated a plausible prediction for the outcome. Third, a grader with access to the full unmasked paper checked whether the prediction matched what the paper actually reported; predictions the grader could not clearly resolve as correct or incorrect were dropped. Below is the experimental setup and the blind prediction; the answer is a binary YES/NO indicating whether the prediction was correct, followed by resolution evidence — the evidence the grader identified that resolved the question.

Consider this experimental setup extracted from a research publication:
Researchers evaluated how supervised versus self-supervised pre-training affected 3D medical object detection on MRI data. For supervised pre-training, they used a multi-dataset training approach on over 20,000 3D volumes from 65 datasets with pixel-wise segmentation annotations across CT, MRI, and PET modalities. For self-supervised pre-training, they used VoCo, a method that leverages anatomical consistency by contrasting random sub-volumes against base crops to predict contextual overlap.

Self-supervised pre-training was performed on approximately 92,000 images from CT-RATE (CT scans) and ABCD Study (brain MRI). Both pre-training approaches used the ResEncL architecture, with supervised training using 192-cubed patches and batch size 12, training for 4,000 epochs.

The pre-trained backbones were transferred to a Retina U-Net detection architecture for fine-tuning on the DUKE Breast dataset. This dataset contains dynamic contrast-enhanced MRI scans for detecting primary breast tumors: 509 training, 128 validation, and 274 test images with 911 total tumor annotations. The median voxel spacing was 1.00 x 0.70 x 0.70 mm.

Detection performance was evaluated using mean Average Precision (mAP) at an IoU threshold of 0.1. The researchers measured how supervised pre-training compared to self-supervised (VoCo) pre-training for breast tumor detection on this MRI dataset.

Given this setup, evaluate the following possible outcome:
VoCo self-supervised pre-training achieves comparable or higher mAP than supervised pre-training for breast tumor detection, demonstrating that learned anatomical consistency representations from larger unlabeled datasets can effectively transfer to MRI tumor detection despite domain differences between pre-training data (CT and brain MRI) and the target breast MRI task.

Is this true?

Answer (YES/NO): NO